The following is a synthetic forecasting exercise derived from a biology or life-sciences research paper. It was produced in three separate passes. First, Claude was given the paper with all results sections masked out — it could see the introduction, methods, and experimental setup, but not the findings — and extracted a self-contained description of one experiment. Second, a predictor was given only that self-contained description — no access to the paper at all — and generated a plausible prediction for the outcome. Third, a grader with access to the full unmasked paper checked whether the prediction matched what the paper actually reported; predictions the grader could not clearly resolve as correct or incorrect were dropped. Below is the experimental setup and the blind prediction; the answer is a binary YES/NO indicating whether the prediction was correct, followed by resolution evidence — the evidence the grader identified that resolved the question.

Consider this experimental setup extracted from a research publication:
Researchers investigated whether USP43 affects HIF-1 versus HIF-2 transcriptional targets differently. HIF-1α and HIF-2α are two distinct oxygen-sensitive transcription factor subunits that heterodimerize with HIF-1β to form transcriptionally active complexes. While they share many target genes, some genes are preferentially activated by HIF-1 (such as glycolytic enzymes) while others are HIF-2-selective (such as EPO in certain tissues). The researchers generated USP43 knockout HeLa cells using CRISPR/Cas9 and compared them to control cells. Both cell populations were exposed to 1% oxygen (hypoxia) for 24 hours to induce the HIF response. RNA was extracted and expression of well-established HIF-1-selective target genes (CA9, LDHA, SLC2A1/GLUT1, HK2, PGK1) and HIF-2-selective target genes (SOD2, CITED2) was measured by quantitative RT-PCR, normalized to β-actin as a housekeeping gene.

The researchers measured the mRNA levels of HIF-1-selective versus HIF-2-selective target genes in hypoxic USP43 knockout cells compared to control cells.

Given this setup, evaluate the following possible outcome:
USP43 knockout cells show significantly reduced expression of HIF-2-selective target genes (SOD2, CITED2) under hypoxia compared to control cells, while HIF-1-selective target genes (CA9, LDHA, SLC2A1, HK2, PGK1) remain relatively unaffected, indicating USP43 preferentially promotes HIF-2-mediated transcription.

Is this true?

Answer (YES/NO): NO